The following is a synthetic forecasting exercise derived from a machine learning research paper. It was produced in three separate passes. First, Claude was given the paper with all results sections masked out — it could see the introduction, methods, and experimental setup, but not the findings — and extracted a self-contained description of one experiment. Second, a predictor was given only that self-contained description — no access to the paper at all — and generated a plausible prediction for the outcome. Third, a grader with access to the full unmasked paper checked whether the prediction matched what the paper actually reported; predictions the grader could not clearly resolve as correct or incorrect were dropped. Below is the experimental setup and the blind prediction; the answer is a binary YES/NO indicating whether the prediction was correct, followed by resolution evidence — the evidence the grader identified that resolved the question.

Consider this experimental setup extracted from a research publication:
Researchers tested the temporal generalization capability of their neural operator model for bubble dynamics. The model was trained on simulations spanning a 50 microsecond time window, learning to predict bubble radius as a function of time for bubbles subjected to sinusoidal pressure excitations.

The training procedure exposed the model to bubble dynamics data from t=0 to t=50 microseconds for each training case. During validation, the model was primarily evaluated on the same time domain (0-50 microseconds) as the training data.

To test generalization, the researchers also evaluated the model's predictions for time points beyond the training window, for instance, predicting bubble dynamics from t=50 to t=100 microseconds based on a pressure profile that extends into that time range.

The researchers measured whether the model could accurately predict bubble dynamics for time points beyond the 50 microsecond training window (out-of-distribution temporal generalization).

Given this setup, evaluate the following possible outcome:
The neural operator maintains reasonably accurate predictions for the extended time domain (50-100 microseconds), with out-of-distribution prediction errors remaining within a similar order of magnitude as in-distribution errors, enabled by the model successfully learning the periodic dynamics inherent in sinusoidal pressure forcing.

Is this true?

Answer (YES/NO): NO